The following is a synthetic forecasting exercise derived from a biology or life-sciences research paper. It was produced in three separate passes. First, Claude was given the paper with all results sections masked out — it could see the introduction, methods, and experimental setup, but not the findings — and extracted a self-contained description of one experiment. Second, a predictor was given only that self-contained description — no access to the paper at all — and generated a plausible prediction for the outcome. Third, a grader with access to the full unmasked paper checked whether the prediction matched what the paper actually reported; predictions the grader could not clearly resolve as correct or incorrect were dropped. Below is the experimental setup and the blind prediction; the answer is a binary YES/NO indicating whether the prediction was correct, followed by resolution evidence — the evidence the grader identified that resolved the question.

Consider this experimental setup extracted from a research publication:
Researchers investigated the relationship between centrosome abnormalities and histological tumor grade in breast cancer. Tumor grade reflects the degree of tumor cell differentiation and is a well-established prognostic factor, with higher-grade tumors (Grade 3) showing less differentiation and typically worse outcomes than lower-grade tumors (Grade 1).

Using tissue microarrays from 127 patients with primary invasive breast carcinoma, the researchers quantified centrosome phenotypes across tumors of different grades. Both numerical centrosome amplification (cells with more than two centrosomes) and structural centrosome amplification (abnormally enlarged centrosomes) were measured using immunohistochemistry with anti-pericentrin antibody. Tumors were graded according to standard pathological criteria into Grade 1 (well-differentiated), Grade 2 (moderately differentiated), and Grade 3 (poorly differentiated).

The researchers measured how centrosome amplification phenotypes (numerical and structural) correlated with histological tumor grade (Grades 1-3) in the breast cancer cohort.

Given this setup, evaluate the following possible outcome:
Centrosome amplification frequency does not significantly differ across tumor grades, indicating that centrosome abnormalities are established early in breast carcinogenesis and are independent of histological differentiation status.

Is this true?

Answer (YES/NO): NO